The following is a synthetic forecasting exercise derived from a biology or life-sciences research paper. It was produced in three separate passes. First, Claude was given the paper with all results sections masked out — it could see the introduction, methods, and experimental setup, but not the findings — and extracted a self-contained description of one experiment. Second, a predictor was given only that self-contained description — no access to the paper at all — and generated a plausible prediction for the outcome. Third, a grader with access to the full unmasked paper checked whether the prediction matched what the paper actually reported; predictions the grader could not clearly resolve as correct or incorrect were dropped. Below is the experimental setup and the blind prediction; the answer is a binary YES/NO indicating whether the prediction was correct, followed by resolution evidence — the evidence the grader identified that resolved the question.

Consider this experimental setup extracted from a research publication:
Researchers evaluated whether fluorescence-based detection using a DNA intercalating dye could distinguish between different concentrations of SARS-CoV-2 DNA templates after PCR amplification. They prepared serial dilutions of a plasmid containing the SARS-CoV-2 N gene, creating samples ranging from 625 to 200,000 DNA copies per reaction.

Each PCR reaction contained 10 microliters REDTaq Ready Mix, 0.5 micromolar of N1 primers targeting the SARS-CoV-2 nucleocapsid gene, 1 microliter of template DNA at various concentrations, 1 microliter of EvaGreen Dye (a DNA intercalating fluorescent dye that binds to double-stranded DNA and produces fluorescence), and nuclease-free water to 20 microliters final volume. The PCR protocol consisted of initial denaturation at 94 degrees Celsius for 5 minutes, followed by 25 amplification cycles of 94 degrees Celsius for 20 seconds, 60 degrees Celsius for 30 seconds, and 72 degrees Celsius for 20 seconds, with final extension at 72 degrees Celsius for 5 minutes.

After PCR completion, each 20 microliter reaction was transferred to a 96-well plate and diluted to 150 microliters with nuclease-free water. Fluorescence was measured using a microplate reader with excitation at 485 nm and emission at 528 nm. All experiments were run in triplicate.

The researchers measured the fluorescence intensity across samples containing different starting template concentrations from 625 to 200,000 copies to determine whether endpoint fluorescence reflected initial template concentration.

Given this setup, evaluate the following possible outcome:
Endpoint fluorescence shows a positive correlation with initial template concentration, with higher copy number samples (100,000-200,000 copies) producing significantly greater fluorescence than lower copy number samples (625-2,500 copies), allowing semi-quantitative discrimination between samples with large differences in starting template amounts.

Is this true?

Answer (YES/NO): YES